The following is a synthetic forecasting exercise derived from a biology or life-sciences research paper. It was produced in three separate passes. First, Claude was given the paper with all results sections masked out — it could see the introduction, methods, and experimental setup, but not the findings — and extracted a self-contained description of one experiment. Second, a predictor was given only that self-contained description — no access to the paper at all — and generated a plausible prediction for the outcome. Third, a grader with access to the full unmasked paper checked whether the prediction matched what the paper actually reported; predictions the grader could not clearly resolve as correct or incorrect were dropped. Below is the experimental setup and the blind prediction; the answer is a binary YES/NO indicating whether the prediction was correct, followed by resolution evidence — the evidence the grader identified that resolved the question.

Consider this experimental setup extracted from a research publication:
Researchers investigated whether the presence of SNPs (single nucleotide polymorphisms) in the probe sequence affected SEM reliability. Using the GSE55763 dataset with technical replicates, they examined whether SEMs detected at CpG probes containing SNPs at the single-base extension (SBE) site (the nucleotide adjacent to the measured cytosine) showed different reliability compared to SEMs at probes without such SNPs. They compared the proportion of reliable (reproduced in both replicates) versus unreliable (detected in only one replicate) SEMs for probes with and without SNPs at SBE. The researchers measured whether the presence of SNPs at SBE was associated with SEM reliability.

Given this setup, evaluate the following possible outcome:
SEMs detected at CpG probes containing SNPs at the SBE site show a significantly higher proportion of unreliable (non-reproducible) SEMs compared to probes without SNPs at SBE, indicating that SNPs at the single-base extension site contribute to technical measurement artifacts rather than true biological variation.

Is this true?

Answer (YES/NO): NO